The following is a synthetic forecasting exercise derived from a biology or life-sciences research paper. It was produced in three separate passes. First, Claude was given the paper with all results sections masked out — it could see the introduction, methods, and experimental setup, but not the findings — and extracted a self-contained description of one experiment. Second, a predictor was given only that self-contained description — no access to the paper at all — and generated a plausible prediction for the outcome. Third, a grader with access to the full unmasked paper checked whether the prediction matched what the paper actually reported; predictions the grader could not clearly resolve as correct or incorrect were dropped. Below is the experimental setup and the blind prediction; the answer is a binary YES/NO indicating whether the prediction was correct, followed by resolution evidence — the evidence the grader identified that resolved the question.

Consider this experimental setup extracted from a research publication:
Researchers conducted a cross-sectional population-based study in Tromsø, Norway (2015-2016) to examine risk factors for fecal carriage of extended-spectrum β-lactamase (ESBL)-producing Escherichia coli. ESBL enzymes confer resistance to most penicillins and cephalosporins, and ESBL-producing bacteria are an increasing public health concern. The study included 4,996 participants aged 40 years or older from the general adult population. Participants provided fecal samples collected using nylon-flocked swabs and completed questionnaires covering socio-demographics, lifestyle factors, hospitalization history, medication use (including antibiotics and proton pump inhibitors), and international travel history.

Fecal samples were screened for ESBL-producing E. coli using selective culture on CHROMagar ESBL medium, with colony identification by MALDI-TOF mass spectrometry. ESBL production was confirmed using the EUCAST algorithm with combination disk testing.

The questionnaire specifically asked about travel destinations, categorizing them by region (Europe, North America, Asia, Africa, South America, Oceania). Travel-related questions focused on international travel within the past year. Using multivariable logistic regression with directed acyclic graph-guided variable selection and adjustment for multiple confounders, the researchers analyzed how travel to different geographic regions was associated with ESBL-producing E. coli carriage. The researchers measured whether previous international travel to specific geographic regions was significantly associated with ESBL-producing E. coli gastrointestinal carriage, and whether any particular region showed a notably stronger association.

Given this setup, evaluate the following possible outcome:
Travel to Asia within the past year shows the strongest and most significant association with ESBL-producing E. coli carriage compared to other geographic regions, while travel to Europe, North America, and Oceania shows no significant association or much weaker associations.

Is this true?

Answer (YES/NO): YES